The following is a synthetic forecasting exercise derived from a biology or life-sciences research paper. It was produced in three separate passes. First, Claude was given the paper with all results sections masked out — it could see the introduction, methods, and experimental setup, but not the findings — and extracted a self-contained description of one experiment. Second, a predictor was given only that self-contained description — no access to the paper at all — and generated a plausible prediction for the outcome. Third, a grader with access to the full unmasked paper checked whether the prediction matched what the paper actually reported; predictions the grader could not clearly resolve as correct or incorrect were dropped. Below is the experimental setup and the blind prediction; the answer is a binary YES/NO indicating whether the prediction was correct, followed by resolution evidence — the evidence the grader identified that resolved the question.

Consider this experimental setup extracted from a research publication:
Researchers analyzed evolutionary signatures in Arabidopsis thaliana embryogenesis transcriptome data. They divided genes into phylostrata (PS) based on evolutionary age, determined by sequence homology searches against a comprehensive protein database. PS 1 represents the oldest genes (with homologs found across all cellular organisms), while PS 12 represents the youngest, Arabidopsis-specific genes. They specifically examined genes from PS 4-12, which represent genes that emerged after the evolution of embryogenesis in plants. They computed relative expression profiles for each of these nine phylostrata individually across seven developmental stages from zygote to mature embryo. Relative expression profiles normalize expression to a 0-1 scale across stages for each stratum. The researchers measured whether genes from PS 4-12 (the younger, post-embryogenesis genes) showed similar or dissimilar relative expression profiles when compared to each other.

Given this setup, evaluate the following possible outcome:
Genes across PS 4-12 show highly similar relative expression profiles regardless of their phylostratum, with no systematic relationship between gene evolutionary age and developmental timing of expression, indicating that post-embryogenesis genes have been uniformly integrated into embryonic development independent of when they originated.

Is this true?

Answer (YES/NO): YES